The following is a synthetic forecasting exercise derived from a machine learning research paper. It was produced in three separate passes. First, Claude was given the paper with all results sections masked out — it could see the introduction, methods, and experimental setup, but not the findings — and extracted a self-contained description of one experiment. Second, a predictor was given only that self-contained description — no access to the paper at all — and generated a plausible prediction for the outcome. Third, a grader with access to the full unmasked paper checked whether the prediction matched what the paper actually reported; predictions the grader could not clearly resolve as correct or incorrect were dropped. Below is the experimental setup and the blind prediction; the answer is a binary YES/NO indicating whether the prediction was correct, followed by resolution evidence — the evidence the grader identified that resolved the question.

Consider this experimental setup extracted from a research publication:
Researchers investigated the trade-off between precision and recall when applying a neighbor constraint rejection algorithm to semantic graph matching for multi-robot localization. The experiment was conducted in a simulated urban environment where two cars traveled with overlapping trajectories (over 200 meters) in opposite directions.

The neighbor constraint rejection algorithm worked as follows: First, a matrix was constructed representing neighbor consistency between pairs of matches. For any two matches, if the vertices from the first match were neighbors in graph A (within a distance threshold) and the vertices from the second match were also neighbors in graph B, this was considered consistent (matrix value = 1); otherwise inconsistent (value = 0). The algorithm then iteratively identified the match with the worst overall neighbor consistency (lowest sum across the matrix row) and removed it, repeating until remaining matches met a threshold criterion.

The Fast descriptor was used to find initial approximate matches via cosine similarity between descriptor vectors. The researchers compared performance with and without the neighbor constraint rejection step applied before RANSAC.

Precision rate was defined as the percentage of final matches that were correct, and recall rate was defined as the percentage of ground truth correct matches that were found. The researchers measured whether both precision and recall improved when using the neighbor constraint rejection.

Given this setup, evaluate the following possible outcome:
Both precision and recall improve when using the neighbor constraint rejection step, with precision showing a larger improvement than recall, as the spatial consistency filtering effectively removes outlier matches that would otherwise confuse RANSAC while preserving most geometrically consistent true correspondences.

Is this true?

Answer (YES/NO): NO